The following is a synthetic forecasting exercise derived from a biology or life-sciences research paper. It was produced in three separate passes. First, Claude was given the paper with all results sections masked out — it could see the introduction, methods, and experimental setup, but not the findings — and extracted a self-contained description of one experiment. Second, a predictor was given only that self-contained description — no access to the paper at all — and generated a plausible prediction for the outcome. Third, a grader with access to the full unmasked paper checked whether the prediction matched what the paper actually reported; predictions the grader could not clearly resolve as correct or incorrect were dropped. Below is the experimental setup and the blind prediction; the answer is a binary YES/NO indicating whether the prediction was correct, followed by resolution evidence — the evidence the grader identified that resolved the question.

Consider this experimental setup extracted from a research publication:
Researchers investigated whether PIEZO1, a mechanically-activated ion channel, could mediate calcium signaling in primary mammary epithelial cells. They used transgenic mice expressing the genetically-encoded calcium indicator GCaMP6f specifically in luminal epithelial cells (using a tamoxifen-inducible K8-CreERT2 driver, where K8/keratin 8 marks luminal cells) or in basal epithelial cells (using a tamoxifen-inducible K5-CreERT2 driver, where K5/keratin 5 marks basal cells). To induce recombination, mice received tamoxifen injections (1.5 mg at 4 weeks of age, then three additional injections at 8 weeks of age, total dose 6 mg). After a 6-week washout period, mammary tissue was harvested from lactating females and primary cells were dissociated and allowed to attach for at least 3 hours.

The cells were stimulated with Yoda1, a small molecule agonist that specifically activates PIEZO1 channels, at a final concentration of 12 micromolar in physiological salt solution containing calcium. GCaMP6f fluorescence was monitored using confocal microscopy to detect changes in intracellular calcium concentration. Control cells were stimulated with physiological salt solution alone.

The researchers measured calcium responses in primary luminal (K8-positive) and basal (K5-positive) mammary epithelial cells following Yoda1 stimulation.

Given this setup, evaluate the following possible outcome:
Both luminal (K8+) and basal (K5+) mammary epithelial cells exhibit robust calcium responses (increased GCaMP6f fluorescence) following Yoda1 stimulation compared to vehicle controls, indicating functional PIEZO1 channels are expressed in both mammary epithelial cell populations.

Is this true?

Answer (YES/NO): NO